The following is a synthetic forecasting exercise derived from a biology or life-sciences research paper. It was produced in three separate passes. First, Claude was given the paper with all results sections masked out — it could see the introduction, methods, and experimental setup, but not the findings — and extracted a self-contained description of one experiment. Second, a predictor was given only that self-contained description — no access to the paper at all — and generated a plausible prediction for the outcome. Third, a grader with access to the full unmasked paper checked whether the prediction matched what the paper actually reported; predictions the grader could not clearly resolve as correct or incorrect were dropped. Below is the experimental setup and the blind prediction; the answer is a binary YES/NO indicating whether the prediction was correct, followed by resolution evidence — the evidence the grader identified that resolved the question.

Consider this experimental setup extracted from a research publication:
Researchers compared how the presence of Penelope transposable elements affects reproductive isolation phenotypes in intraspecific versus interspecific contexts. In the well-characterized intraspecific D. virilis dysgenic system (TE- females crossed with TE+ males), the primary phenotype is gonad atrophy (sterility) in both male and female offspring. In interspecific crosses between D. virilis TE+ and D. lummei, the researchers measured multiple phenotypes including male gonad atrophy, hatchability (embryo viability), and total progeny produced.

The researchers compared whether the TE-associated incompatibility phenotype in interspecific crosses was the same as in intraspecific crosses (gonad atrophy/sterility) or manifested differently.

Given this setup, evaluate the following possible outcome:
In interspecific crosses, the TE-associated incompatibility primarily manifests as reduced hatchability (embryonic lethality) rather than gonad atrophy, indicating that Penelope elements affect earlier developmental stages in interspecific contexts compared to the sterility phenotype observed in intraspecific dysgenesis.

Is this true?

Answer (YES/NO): YES